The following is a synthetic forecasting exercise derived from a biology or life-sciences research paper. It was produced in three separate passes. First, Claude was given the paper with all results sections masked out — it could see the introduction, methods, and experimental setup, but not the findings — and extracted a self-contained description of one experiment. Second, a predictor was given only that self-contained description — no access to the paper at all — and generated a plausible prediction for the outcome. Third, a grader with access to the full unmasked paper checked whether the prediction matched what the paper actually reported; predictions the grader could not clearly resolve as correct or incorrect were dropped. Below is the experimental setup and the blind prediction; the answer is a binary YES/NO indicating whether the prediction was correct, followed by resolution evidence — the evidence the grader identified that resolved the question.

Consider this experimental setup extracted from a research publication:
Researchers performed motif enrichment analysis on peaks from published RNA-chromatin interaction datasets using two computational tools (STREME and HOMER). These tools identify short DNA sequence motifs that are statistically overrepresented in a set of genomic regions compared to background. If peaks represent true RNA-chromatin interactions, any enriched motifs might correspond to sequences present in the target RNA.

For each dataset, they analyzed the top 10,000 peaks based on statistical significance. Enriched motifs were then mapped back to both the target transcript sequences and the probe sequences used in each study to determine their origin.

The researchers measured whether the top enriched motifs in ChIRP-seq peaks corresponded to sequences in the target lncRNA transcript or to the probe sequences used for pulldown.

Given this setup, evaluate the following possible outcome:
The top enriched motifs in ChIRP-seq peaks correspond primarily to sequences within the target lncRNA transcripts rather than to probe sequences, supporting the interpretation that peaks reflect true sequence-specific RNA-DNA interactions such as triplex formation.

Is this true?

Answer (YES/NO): NO